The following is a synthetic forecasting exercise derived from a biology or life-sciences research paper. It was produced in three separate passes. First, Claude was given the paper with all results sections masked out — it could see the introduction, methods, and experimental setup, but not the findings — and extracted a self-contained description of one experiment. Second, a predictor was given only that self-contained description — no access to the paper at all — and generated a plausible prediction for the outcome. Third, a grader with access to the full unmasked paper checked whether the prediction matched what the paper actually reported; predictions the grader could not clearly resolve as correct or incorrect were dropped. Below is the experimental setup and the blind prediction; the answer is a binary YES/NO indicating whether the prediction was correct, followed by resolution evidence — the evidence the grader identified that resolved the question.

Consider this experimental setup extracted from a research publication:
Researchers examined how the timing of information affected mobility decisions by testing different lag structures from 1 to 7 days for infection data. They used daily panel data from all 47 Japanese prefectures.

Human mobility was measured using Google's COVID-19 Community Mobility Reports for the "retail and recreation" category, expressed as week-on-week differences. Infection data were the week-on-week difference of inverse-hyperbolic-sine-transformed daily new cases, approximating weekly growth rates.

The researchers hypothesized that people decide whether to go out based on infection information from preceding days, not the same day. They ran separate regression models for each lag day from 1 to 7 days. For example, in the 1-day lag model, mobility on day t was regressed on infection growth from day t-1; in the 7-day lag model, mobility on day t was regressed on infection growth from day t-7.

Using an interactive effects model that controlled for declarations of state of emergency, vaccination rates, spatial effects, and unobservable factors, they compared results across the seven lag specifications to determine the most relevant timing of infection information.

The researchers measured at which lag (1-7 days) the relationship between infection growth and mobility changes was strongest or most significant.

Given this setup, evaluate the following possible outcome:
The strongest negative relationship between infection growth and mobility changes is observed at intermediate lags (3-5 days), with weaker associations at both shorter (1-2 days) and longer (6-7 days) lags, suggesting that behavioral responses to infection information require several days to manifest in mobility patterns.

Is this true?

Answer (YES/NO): NO